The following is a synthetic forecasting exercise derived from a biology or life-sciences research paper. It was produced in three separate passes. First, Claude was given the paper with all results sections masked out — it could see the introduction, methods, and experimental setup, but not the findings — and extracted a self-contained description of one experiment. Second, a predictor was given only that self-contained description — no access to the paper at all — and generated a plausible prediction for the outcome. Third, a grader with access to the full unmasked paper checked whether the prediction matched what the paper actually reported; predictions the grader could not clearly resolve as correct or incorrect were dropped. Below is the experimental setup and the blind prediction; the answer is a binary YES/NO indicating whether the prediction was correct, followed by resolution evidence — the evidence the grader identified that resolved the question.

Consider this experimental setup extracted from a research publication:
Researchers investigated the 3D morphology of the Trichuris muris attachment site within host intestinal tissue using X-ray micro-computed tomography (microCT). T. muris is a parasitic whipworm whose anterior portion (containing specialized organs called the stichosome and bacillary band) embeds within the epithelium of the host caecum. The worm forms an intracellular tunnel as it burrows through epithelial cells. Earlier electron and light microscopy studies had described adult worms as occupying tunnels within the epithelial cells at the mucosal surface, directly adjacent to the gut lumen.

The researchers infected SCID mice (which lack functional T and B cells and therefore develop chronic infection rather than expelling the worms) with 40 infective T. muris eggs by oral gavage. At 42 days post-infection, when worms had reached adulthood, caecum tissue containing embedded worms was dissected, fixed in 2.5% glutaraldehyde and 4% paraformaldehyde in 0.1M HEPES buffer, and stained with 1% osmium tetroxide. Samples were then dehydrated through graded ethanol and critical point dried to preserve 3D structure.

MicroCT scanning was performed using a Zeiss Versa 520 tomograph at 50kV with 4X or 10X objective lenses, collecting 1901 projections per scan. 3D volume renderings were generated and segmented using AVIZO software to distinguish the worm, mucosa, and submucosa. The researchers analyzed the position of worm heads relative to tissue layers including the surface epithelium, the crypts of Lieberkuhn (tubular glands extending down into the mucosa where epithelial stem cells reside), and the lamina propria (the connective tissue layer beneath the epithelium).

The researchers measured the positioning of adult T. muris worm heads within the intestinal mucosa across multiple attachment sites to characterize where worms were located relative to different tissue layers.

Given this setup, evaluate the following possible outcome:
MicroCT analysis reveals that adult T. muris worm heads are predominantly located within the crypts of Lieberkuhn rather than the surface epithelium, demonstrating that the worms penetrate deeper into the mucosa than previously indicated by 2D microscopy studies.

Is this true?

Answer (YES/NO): YES